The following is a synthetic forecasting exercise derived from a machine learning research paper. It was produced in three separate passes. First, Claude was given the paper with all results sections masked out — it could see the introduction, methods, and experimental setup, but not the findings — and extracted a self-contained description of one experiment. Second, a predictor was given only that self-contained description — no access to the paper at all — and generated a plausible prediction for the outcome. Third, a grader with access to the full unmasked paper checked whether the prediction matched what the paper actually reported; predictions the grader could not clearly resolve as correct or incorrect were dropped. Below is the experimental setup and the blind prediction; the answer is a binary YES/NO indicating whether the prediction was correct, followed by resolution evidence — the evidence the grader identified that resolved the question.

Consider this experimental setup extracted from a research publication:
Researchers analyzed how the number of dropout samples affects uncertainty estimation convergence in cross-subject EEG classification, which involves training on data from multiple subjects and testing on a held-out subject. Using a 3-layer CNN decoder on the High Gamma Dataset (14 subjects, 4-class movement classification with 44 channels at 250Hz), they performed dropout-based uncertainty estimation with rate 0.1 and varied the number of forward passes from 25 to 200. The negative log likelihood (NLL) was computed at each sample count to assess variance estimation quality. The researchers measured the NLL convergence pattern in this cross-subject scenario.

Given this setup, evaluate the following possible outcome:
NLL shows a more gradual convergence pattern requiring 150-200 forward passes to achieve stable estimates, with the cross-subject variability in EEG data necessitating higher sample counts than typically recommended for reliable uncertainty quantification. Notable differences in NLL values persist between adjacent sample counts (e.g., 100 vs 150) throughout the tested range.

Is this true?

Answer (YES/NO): NO